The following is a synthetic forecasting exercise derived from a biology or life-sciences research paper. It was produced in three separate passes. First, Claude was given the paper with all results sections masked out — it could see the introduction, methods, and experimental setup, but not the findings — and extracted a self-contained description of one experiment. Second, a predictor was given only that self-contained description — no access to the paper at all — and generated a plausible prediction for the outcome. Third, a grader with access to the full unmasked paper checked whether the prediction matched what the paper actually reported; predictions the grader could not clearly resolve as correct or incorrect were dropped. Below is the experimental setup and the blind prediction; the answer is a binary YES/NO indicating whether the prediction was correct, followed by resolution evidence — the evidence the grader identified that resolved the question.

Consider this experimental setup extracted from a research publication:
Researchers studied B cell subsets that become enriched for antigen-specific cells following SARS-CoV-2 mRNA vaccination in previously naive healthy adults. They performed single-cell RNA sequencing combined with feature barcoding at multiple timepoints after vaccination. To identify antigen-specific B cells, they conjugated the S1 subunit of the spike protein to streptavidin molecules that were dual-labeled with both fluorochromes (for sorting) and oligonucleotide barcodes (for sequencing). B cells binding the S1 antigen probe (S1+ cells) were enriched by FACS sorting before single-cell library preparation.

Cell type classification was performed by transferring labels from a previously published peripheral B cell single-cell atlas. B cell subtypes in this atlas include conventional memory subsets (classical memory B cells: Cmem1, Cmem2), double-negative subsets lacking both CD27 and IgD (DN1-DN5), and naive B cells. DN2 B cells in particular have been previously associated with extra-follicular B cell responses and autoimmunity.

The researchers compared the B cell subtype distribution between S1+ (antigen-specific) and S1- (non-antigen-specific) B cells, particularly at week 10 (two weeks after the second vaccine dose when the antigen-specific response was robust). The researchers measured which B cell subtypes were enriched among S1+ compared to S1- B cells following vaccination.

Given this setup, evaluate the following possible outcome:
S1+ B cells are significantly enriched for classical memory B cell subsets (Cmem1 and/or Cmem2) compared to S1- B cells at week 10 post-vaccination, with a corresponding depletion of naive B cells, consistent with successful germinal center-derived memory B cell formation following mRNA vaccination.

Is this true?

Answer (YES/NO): NO